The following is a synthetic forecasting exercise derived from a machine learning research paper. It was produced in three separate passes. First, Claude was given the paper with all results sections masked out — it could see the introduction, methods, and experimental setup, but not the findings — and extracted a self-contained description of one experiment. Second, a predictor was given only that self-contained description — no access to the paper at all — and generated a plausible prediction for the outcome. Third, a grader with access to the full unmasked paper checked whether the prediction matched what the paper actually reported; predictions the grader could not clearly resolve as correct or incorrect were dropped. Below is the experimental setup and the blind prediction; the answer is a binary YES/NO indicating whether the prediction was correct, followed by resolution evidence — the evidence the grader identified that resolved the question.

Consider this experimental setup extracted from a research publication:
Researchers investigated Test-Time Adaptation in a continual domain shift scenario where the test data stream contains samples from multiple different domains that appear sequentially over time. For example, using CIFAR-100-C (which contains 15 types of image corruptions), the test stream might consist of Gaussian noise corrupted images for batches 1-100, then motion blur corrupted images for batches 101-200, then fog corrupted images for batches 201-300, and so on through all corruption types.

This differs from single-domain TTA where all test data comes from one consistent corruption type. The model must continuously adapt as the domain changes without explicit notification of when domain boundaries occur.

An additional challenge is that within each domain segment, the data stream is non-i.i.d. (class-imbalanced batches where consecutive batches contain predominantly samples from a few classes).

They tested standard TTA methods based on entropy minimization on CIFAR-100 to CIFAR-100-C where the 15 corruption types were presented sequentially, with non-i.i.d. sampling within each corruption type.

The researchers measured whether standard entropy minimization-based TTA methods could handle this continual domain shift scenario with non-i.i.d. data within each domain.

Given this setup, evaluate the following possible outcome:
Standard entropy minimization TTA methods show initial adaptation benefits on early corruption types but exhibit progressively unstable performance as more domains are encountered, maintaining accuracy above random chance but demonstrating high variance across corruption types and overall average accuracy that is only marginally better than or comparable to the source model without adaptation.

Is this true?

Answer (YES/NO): NO